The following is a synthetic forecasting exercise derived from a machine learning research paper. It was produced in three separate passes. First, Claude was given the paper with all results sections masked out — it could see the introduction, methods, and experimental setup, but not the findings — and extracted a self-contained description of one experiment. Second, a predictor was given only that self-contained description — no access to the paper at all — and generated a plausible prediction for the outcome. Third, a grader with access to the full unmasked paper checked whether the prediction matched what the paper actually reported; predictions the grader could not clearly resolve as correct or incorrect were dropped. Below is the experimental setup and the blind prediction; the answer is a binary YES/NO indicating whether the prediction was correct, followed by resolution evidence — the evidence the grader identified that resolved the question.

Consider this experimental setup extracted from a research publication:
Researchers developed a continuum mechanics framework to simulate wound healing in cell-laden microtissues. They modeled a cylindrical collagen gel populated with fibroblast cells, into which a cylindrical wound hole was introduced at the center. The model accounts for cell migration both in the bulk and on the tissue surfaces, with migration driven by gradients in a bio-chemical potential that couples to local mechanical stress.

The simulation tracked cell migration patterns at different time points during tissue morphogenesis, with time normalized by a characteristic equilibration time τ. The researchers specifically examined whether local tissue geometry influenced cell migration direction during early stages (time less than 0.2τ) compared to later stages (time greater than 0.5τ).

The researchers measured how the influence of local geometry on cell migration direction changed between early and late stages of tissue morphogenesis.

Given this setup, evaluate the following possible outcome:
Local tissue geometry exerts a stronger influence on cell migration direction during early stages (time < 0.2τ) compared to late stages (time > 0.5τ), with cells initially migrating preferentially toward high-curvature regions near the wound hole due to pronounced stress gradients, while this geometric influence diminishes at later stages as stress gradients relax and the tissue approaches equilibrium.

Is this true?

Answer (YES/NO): YES